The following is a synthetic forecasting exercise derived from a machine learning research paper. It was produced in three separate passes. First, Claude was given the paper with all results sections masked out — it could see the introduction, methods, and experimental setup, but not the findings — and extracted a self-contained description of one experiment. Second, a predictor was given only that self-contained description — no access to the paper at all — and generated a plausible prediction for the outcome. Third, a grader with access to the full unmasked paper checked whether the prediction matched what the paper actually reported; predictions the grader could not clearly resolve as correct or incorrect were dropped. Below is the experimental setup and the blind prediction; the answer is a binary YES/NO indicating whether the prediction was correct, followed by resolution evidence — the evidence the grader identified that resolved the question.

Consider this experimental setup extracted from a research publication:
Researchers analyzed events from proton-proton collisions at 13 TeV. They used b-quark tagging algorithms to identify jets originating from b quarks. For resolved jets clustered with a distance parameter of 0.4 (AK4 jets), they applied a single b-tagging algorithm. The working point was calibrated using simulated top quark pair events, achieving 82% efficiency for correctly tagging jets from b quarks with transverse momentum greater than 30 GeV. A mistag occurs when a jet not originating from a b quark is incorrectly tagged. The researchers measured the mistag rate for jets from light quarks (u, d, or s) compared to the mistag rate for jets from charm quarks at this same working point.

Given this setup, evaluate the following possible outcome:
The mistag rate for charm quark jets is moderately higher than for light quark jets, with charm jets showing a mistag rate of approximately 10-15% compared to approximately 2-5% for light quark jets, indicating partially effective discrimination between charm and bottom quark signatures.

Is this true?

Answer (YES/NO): NO